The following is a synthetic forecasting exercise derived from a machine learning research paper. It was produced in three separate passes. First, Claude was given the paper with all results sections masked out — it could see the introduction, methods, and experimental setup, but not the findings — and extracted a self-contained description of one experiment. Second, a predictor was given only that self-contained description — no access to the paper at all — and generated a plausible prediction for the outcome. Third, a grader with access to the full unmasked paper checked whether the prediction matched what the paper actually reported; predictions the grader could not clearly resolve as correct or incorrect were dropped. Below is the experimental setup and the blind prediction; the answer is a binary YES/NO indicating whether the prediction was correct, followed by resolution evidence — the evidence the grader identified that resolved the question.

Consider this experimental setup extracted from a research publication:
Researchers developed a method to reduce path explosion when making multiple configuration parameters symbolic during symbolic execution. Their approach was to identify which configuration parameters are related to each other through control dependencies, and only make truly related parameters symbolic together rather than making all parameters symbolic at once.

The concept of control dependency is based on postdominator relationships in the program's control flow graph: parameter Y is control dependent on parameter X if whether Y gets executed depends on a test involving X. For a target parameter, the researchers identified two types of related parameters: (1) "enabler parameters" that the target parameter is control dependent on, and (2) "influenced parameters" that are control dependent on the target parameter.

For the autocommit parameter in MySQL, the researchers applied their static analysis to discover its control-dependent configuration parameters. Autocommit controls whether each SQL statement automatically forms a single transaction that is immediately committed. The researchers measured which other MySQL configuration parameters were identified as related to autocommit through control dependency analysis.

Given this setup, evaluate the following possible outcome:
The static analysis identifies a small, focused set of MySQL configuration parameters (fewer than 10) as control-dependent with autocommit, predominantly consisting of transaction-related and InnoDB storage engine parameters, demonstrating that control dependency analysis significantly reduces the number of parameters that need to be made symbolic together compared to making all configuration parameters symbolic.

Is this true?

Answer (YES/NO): YES